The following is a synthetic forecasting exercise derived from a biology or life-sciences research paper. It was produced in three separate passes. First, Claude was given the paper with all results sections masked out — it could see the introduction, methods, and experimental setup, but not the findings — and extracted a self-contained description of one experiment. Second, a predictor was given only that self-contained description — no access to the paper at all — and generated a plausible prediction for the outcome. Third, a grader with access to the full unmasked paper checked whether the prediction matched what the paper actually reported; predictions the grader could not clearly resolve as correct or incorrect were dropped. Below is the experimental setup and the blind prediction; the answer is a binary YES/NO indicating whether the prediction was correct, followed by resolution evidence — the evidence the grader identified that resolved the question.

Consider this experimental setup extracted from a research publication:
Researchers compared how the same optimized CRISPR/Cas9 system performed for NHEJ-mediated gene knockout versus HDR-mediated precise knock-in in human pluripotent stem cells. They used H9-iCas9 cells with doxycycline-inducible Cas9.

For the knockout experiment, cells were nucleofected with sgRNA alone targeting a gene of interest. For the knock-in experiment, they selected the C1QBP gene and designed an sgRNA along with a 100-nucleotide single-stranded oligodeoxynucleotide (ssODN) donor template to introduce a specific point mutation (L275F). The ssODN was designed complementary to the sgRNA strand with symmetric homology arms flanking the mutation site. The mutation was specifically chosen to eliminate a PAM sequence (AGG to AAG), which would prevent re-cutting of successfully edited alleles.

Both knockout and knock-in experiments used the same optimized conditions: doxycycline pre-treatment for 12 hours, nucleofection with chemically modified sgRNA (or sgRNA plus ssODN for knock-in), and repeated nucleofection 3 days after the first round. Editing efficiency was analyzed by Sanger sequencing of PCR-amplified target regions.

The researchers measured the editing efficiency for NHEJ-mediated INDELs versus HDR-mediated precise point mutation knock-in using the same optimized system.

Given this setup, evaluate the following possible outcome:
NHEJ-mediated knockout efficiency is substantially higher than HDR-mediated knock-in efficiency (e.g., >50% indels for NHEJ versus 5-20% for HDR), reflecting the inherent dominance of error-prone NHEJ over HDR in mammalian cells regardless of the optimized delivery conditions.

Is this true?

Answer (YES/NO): YES